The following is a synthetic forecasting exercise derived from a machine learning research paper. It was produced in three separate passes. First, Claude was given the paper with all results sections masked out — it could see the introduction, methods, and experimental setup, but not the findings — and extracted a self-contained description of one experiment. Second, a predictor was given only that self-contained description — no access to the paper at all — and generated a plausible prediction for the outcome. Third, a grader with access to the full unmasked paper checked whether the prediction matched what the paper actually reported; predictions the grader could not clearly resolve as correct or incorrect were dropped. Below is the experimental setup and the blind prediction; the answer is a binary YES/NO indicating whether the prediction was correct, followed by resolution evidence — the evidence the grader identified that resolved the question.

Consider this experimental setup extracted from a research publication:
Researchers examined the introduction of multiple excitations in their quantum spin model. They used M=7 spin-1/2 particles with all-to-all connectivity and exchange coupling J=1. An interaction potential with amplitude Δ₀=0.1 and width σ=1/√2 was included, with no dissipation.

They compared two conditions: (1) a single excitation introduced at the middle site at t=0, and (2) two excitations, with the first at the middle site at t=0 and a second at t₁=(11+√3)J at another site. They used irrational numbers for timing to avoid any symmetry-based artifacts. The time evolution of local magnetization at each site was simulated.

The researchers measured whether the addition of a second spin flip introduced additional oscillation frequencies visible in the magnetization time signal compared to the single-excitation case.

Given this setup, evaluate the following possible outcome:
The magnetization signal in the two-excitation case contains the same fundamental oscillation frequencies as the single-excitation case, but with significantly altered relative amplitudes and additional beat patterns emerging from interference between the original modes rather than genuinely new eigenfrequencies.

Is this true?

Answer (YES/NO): NO